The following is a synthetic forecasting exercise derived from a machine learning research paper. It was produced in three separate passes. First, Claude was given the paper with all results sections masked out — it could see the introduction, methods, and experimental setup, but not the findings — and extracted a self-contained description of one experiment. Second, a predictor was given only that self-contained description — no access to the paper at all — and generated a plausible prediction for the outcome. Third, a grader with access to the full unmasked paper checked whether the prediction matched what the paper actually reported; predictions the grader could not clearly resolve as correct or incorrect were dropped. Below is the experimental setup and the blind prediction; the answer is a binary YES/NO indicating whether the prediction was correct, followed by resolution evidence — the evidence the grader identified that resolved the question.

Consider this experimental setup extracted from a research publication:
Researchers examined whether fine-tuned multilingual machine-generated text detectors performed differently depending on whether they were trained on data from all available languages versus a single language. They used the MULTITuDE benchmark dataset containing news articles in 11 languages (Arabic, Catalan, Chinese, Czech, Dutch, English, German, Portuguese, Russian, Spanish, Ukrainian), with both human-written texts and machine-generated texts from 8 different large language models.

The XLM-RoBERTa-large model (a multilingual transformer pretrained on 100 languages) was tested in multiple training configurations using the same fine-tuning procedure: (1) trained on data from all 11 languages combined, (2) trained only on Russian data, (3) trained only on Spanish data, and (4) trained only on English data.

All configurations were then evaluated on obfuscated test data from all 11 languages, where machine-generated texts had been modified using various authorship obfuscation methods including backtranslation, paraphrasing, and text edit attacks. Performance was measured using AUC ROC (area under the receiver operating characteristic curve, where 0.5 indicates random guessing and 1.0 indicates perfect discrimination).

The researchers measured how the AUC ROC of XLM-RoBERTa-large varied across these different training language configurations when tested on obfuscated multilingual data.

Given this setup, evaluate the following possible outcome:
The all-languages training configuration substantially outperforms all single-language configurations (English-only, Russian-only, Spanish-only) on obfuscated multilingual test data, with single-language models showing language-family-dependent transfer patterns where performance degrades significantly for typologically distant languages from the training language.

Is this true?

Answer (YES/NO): NO